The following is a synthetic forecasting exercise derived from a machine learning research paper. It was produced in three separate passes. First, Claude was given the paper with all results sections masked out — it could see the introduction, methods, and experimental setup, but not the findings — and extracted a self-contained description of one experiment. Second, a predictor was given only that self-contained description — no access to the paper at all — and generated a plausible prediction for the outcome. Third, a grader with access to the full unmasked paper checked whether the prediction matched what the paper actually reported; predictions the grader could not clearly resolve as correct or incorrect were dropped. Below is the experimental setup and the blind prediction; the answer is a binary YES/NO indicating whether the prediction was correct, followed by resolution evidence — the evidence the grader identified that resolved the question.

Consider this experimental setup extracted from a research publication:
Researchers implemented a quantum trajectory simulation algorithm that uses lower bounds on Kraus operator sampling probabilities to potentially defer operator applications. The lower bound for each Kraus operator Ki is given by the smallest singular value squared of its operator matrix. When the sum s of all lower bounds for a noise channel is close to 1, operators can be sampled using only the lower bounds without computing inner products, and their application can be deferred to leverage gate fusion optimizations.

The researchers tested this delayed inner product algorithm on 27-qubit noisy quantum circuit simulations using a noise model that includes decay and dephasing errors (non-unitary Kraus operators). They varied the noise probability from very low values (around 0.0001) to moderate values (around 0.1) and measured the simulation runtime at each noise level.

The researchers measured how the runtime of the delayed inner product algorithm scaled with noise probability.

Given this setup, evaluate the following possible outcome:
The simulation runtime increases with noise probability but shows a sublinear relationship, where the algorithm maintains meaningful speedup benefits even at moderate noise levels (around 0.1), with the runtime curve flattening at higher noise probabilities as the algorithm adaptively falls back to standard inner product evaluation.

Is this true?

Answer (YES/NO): NO